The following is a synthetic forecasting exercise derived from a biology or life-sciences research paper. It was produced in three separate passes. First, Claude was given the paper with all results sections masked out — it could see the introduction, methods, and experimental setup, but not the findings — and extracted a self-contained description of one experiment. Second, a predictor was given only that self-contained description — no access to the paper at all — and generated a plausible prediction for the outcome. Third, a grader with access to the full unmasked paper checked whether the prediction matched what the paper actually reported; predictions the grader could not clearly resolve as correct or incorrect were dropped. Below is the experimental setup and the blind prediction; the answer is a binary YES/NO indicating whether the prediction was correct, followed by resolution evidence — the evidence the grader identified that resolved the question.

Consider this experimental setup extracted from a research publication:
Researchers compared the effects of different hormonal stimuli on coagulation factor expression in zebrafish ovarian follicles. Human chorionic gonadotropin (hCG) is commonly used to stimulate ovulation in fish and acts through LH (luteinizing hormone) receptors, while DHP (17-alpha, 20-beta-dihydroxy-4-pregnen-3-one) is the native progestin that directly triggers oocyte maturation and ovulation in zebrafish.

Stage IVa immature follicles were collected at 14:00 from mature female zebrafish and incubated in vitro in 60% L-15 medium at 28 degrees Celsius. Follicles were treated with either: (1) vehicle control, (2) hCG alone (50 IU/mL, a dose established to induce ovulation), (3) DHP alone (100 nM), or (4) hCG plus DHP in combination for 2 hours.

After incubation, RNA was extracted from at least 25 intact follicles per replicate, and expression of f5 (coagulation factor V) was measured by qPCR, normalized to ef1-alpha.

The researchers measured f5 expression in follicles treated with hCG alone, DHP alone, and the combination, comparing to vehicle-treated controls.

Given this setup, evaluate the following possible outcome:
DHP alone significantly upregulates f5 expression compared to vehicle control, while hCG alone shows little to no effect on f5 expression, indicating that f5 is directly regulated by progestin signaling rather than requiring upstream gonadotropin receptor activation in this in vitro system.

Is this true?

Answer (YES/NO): NO